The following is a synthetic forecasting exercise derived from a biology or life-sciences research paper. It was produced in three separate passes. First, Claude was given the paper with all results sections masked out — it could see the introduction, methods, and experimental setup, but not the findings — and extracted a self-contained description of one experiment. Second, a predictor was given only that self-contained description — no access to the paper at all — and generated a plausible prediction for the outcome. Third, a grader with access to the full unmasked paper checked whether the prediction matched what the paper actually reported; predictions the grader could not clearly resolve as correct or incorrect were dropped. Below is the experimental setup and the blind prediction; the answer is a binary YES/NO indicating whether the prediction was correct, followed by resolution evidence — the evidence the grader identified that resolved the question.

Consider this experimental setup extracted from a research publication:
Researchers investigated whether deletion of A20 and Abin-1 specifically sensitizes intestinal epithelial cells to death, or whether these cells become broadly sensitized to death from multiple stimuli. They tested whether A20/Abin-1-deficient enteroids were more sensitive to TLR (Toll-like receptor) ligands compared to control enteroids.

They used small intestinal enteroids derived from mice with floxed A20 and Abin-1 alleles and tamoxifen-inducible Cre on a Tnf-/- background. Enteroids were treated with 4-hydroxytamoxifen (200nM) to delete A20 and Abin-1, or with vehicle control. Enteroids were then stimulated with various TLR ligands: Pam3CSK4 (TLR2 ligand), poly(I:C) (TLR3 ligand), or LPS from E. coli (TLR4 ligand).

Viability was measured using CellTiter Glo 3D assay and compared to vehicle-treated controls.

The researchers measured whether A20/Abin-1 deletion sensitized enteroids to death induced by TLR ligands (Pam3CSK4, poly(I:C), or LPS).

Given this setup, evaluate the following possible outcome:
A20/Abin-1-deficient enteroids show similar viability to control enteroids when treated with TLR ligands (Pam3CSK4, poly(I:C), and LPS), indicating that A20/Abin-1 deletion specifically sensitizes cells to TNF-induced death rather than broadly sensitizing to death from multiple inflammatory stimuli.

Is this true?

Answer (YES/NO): NO